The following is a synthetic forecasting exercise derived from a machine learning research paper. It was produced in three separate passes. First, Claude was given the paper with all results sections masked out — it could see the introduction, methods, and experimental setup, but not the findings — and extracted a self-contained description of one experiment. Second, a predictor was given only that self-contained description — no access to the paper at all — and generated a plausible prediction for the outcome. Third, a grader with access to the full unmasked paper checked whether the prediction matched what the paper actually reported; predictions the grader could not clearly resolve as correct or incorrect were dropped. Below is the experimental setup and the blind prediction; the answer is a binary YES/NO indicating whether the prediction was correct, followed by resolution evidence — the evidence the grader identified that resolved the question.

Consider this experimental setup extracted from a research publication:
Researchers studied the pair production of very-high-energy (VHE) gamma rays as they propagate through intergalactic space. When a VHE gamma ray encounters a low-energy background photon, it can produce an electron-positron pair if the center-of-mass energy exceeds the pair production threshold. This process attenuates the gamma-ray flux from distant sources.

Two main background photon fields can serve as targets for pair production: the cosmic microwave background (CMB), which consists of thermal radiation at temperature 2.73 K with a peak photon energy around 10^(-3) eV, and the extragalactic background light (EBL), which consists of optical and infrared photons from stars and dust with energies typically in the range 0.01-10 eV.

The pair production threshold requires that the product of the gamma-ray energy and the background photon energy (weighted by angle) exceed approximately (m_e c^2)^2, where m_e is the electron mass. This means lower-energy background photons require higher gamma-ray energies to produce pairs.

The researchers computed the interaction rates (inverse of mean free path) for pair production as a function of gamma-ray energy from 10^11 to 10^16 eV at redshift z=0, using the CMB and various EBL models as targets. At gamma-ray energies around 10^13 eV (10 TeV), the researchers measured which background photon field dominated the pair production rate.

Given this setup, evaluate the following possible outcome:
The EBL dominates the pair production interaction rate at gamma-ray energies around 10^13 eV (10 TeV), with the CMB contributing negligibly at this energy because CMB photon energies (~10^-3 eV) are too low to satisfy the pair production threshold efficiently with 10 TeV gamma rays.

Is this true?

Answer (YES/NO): YES